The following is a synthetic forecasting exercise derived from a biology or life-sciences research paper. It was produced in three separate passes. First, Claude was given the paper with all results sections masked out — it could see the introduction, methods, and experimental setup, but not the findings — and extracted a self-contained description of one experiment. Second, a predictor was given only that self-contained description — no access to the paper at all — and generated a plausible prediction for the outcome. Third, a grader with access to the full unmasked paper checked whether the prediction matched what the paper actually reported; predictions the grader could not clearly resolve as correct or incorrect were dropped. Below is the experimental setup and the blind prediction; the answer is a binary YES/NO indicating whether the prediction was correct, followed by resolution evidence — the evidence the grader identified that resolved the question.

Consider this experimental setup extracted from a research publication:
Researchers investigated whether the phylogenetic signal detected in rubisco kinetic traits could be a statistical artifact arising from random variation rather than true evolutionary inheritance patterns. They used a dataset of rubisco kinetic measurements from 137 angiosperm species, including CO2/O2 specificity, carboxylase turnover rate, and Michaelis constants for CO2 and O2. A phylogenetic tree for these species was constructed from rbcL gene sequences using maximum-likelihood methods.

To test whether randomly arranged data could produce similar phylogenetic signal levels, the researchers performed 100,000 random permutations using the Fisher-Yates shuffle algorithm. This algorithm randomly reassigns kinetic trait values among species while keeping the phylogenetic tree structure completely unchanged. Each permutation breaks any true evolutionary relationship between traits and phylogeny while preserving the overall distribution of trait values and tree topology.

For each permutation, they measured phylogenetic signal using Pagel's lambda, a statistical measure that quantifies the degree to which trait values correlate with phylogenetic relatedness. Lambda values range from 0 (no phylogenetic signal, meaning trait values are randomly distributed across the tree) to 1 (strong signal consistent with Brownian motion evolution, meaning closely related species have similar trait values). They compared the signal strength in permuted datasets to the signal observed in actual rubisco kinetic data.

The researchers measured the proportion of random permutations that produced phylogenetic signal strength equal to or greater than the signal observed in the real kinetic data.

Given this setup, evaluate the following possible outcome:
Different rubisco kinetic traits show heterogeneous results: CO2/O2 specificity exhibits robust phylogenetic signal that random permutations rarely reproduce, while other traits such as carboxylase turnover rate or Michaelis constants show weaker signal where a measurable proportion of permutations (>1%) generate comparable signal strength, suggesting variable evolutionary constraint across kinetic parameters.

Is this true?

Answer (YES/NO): NO